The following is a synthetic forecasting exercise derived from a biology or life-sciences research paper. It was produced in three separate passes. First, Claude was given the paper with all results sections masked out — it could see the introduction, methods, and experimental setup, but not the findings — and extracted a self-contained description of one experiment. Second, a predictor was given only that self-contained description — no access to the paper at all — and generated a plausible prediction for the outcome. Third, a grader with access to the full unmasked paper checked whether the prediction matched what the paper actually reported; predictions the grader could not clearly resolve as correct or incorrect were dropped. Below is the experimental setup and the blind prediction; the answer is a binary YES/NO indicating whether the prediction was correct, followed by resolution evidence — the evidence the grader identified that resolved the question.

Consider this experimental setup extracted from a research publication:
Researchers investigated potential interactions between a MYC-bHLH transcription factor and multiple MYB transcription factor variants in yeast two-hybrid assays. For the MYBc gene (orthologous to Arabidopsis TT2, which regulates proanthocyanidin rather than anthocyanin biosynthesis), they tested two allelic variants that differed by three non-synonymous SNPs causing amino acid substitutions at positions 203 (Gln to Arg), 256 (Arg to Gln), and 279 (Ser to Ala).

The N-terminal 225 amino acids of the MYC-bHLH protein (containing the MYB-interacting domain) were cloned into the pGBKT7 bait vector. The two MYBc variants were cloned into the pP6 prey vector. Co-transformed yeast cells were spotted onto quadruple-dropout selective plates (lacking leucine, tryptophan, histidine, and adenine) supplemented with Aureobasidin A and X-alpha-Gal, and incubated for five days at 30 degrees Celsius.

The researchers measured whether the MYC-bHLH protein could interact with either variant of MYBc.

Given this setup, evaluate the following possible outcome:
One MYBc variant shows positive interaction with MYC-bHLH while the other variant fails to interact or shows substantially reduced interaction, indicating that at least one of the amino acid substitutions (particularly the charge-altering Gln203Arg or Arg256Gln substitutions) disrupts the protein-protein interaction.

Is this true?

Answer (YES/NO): NO